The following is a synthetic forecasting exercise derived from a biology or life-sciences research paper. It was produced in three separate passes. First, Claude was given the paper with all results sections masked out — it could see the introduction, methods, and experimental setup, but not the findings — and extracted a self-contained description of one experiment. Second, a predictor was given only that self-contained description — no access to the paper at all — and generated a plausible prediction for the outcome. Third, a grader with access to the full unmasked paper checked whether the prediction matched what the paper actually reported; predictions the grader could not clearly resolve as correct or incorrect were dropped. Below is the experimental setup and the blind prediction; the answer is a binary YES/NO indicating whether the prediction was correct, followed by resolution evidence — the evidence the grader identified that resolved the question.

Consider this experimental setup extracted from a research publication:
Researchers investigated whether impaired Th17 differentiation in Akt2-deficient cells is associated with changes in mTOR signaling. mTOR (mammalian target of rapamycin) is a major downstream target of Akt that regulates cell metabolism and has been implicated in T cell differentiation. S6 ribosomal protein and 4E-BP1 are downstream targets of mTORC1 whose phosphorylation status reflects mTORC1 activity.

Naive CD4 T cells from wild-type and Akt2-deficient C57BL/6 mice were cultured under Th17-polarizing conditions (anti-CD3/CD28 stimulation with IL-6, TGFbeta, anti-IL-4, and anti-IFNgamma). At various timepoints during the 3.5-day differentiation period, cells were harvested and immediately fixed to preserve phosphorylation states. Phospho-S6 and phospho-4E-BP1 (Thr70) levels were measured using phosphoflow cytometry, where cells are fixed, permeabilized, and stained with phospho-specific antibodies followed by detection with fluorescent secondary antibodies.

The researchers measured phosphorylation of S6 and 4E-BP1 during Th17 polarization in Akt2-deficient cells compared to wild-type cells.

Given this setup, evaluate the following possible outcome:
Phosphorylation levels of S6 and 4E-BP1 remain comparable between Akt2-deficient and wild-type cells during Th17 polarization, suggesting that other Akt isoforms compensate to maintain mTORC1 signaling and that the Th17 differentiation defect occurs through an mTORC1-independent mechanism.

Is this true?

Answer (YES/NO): YES